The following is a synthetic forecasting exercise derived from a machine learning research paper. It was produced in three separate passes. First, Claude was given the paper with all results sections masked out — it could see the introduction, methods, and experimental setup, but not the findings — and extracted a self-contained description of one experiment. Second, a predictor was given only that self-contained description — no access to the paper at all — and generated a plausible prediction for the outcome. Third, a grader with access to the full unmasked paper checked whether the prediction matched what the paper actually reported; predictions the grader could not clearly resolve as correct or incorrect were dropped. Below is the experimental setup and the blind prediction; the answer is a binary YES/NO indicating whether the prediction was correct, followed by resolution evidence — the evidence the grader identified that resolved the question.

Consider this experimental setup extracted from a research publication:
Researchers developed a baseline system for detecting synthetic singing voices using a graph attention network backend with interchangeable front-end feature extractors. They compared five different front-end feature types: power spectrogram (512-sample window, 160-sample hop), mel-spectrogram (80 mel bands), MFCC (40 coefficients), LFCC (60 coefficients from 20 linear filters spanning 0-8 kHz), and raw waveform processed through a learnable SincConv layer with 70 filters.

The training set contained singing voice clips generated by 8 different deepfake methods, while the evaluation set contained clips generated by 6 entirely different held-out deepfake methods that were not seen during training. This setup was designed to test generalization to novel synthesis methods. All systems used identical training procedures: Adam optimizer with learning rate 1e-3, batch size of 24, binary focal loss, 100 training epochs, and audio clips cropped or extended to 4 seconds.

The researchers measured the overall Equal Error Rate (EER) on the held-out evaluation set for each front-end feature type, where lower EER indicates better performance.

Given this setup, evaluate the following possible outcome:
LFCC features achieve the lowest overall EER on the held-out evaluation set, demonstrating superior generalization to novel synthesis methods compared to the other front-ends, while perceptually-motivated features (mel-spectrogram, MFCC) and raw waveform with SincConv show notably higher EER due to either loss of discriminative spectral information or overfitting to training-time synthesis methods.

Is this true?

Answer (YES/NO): NO